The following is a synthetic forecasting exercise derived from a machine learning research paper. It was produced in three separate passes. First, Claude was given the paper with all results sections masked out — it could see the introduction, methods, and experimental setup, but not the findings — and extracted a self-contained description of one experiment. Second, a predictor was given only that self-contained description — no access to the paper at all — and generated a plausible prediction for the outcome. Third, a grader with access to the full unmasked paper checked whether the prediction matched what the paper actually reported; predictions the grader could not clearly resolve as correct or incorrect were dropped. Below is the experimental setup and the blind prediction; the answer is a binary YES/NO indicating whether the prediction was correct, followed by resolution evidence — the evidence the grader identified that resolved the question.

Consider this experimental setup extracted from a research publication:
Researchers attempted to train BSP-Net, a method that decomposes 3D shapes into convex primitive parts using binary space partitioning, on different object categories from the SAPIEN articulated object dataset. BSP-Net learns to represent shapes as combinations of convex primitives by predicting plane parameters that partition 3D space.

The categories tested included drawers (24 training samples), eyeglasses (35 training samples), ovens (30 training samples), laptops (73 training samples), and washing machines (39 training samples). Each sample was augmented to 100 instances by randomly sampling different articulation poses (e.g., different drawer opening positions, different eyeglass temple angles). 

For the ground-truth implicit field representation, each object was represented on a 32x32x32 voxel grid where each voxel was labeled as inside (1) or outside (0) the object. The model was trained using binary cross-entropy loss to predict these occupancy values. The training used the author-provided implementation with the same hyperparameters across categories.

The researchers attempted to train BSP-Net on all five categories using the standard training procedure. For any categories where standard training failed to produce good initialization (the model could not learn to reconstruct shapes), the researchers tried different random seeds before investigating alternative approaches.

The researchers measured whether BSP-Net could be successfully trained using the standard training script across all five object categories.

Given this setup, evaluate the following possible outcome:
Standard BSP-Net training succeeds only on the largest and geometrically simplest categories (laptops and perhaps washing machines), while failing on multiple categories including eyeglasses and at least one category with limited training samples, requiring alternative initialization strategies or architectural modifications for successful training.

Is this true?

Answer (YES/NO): NO